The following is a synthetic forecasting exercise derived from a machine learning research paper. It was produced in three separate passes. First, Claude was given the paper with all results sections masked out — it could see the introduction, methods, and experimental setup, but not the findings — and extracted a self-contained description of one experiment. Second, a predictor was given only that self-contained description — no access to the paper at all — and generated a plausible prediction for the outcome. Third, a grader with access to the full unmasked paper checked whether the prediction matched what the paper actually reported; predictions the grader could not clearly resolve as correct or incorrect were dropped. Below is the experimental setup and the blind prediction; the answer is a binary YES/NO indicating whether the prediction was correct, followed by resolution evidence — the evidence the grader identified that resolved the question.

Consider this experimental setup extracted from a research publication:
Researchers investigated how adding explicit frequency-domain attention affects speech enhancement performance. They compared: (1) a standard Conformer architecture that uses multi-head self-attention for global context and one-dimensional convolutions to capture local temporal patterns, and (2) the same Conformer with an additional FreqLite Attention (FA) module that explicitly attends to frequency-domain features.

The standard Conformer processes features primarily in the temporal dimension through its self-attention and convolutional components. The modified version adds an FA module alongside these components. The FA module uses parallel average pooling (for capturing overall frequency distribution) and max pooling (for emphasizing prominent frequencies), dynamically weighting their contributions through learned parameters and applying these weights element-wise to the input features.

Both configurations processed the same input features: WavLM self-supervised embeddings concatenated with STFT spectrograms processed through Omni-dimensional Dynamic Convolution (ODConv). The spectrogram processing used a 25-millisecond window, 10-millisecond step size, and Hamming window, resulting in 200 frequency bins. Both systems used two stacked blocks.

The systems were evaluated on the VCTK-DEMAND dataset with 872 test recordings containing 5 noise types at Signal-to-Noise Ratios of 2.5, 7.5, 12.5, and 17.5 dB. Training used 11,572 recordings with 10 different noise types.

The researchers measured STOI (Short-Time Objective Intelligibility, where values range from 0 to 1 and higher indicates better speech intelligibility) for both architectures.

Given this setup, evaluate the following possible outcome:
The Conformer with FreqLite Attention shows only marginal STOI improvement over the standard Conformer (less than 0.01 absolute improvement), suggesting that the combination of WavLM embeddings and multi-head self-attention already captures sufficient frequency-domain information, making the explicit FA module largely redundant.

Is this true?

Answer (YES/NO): YES